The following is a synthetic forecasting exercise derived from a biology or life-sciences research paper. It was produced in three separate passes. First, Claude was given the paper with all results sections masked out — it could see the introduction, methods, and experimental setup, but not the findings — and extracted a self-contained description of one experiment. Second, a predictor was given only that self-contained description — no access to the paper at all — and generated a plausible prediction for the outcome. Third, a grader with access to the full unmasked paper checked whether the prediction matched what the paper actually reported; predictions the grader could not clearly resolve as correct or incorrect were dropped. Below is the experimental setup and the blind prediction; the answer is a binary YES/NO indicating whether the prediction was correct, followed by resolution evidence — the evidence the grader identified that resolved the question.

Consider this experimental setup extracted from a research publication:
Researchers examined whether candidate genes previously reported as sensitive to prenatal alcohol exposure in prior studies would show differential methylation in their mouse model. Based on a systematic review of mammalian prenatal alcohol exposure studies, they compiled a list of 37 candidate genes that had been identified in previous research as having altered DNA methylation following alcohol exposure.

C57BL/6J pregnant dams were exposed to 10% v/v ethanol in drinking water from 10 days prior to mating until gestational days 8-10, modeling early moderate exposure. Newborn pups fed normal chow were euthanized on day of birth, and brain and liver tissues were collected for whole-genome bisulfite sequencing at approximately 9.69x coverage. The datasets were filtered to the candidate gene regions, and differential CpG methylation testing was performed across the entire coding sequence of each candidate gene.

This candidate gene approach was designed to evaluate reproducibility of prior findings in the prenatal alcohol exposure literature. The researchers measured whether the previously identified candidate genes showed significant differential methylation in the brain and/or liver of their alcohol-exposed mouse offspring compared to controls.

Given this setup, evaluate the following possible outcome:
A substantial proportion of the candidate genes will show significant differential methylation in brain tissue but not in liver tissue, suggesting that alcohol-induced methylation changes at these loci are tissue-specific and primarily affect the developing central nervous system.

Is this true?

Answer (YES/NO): NO